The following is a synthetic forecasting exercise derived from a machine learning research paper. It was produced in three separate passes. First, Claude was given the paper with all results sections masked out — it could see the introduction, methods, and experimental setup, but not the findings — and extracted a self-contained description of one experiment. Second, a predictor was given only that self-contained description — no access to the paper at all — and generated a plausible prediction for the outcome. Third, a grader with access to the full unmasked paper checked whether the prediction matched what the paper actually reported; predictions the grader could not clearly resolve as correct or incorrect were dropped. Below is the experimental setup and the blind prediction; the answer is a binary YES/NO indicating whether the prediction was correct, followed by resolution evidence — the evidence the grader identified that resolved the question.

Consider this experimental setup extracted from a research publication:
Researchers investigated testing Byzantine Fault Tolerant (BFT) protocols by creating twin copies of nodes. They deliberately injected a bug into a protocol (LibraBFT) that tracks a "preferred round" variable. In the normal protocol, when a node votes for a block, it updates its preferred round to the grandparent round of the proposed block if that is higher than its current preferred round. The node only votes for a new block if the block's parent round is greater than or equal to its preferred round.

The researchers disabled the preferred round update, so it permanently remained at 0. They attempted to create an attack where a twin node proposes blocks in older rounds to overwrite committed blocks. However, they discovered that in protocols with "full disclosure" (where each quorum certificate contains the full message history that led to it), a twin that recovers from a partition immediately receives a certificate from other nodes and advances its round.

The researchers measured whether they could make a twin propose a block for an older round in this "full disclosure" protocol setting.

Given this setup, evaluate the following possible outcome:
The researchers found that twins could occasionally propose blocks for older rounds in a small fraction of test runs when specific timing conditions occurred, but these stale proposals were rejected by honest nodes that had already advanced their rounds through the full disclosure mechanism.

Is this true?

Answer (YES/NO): NO